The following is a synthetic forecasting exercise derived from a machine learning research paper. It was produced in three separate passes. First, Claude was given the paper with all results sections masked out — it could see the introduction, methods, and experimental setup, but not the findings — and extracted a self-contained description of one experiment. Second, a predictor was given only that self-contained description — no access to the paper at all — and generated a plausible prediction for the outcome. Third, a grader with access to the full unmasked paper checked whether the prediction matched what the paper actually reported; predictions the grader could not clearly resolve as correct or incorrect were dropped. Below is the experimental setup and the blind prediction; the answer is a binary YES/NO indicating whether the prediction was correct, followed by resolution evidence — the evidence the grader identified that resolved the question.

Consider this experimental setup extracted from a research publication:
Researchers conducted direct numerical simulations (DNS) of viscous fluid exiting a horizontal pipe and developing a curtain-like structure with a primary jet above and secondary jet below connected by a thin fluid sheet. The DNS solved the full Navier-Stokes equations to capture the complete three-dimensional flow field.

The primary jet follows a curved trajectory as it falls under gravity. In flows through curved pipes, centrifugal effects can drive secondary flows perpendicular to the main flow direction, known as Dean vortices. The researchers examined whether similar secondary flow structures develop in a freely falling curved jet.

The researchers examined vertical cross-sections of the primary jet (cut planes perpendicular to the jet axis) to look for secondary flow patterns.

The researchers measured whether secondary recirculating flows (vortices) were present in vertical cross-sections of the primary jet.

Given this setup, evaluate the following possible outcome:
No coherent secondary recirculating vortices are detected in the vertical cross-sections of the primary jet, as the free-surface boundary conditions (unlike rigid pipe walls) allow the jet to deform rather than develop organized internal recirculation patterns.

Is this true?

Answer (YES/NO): NO